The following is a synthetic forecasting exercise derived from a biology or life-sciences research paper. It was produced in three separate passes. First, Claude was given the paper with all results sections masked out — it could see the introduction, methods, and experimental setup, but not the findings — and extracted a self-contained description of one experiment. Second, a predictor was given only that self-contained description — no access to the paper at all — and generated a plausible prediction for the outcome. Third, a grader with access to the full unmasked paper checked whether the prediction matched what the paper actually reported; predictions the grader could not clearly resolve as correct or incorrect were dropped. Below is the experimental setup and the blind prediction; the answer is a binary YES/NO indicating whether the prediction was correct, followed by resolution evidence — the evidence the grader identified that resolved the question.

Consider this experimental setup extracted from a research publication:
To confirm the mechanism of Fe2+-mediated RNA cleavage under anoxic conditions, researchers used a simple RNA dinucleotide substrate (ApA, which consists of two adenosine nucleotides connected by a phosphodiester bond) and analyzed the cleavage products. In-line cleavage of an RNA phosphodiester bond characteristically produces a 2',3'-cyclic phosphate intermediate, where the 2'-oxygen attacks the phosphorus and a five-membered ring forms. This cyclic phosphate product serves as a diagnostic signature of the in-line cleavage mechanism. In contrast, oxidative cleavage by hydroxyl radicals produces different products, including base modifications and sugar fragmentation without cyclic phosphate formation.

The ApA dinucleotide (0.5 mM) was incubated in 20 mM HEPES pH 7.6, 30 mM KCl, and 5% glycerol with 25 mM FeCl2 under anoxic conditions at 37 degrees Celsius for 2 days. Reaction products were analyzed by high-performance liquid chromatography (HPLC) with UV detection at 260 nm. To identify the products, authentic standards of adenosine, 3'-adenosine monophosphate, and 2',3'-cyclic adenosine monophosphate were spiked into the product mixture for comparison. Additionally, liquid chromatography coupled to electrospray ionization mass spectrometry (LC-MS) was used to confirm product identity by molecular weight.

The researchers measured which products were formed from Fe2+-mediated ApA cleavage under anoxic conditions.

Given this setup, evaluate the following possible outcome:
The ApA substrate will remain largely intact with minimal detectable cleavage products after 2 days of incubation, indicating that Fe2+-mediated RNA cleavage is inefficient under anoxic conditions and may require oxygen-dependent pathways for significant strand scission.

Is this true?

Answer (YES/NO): NO